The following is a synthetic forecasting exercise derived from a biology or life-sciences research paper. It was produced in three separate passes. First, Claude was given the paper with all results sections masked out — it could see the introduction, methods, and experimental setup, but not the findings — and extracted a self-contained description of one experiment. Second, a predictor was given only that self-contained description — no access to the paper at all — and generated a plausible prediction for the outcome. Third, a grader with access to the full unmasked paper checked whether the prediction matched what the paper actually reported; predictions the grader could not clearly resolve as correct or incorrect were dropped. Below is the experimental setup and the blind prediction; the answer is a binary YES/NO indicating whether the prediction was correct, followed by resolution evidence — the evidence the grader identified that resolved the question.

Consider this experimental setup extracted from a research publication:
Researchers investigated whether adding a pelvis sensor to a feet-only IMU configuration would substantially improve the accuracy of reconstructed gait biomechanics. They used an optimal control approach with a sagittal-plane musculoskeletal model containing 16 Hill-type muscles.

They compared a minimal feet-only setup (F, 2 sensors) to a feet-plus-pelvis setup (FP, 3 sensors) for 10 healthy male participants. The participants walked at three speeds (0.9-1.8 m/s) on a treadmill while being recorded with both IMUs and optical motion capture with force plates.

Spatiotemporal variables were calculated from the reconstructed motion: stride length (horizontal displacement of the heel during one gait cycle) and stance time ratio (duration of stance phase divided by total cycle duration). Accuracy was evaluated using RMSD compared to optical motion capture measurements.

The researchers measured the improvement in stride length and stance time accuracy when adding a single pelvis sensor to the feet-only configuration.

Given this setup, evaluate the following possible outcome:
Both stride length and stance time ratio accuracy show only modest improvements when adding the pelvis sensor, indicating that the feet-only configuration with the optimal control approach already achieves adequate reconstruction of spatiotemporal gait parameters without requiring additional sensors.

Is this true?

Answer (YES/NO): NO